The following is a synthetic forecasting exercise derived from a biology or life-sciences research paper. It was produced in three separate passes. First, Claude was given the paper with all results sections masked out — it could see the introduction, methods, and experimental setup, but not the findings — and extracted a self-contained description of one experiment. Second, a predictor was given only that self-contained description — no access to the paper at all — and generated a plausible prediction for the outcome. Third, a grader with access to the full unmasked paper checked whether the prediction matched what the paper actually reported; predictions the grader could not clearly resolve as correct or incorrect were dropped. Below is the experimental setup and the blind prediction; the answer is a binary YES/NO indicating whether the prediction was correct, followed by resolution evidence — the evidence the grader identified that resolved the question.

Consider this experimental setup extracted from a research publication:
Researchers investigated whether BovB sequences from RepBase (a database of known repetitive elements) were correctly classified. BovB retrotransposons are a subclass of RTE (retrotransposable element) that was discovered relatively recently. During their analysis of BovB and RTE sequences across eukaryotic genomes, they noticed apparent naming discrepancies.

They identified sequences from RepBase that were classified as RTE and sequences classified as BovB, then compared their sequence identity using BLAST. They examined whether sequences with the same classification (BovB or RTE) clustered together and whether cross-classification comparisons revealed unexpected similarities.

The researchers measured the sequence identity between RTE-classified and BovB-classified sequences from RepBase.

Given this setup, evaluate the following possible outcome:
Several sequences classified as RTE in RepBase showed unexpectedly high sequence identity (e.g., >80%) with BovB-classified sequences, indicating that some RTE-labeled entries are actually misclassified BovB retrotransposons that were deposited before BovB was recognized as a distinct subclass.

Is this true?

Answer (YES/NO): YES